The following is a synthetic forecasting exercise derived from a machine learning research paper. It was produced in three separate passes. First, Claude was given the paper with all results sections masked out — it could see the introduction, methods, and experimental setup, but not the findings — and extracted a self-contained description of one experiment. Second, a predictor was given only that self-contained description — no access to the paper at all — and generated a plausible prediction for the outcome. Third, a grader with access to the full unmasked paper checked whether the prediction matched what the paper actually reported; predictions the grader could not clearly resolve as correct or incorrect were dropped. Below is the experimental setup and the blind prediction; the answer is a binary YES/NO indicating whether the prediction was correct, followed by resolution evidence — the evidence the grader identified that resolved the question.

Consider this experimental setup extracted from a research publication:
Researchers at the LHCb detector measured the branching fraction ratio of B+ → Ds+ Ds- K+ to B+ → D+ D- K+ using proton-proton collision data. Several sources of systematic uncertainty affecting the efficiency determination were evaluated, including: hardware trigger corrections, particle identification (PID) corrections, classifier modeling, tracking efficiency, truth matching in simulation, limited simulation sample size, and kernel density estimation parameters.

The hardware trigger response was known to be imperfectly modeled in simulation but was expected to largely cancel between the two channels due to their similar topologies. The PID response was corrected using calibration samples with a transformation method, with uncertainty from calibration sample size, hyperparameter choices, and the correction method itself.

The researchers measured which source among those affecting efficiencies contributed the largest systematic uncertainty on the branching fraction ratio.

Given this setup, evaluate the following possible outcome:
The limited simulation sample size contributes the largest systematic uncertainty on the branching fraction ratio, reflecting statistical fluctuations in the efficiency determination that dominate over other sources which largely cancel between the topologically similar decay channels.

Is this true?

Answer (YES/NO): NO